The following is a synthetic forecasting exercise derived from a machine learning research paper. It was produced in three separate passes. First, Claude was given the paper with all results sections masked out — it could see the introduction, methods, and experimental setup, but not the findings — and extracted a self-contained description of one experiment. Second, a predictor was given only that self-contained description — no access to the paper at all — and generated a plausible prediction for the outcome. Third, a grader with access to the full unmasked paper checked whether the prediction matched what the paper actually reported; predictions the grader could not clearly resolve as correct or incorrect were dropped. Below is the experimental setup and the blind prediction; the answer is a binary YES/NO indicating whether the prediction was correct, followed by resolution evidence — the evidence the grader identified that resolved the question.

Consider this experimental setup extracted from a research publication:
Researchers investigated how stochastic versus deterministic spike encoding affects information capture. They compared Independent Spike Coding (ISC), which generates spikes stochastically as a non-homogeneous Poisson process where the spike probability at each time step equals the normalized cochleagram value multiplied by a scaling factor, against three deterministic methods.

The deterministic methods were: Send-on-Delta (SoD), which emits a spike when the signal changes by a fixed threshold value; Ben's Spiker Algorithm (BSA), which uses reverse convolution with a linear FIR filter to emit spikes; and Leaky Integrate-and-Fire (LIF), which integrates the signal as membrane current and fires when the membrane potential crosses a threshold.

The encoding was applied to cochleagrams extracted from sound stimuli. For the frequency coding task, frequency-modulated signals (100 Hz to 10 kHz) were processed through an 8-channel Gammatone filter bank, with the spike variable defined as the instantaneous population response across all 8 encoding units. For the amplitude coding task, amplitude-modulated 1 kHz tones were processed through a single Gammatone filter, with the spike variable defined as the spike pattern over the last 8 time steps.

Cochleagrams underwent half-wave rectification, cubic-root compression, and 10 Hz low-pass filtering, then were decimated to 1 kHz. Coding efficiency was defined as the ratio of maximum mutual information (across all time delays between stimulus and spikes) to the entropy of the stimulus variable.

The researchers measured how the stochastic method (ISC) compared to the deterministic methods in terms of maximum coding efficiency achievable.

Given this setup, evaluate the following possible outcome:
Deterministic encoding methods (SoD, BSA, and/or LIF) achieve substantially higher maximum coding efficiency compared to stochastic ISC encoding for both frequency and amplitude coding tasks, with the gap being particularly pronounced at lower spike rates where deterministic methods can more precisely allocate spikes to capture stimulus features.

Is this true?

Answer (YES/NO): YES